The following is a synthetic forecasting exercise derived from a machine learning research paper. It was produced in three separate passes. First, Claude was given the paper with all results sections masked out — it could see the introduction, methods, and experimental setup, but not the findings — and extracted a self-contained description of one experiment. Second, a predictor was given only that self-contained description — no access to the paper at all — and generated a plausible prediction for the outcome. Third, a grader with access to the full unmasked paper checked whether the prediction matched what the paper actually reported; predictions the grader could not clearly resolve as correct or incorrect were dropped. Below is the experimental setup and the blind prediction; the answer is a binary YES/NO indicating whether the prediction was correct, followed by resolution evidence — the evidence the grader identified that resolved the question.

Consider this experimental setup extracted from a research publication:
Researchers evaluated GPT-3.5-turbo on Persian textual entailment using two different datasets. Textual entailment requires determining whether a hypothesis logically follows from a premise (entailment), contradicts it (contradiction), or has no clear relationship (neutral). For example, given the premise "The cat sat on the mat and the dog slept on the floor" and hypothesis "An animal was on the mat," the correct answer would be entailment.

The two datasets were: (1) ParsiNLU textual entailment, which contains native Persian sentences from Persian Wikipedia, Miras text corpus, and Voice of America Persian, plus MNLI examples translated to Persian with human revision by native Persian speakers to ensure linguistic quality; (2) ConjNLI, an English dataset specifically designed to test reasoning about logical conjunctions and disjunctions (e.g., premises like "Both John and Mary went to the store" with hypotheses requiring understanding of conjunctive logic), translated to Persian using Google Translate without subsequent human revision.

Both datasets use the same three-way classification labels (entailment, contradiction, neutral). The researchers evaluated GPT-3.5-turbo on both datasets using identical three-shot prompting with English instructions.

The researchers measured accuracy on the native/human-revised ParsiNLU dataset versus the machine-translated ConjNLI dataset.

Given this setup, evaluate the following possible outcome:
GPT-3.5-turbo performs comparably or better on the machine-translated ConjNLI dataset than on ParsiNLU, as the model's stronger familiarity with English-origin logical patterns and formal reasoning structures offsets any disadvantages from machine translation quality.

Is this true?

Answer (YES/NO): NO